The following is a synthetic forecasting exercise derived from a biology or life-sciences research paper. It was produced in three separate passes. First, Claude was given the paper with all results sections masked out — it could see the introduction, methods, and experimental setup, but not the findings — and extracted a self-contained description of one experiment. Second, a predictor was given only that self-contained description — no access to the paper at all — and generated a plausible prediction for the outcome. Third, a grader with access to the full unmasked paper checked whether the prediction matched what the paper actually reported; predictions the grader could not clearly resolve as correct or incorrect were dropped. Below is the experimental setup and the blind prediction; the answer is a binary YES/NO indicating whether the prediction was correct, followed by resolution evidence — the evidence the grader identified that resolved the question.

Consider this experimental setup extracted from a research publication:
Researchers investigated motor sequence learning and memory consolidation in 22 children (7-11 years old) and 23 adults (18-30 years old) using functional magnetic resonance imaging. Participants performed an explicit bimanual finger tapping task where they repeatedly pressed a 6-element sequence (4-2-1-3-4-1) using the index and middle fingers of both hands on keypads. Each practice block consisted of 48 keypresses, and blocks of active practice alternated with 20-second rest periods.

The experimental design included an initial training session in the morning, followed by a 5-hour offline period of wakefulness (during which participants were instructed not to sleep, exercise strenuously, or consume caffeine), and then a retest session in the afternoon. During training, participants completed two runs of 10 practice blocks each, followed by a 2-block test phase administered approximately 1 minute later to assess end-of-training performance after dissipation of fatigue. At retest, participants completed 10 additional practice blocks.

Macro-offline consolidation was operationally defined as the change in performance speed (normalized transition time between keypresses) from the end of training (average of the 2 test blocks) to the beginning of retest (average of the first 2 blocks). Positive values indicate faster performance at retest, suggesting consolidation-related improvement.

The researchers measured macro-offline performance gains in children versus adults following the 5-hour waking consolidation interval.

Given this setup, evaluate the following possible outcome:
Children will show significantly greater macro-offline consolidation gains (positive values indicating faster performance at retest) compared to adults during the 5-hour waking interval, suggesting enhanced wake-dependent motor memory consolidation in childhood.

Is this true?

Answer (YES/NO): NO